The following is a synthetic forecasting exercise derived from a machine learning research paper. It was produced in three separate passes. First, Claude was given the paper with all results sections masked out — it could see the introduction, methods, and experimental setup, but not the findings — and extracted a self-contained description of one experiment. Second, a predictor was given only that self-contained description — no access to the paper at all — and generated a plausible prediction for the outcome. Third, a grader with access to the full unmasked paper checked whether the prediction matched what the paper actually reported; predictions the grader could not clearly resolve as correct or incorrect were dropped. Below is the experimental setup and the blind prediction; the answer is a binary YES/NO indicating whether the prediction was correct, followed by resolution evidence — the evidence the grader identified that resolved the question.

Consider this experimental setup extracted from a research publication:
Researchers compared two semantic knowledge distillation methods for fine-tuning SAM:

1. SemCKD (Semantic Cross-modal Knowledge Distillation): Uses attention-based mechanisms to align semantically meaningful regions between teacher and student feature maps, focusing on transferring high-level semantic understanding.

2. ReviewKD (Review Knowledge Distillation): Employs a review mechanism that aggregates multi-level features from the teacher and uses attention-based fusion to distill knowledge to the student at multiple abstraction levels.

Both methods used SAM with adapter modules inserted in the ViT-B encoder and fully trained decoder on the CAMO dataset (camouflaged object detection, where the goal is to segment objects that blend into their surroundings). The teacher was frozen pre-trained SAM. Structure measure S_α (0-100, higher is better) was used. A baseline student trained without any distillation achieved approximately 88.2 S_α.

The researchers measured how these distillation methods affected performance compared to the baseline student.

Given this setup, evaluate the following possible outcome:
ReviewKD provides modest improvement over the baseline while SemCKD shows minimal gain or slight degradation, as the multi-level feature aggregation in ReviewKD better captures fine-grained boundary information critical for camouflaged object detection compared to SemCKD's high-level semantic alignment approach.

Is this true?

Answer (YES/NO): NO